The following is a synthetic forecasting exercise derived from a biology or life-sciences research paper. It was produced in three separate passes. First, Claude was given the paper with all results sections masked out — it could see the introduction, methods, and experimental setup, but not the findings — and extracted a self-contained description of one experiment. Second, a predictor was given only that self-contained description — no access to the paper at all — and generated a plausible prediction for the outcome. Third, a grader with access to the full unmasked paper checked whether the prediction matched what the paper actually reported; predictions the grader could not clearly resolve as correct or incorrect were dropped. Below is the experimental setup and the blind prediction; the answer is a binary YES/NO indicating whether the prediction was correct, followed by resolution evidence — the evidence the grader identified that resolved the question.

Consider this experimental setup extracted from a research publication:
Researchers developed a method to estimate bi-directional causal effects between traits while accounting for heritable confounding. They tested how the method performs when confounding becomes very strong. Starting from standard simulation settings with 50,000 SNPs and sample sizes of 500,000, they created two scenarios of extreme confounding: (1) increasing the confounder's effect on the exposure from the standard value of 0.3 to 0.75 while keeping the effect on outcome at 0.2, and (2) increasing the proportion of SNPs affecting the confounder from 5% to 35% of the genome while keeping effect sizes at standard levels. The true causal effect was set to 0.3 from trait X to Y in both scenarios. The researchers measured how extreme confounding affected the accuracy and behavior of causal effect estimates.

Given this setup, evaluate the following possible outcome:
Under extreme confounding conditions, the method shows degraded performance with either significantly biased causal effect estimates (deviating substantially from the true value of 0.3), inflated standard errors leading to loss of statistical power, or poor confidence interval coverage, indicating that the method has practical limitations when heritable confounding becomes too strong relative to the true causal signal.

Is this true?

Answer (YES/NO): NO